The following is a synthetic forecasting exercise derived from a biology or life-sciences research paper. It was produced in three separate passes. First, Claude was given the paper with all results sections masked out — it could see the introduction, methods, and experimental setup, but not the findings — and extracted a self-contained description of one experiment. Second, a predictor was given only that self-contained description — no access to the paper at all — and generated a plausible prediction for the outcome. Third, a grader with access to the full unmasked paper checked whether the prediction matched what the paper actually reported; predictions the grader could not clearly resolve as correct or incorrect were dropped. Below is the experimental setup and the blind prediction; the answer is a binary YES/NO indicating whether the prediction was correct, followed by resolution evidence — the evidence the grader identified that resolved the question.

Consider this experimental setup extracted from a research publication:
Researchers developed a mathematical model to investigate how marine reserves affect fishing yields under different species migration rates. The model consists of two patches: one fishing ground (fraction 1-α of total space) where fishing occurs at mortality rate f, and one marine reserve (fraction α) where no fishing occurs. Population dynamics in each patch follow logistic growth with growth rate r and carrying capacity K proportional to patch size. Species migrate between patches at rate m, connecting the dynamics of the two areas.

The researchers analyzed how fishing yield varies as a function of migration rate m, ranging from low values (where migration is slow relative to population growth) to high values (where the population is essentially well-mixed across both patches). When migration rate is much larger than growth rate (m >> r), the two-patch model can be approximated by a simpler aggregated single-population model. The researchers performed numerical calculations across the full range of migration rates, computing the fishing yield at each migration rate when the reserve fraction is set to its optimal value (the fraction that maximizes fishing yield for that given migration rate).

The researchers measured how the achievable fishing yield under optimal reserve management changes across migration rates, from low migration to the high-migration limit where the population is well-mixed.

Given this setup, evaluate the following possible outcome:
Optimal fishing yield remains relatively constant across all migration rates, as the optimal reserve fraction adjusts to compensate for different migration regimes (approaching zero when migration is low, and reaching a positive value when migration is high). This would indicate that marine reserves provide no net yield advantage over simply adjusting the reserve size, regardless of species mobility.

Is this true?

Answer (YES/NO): NO